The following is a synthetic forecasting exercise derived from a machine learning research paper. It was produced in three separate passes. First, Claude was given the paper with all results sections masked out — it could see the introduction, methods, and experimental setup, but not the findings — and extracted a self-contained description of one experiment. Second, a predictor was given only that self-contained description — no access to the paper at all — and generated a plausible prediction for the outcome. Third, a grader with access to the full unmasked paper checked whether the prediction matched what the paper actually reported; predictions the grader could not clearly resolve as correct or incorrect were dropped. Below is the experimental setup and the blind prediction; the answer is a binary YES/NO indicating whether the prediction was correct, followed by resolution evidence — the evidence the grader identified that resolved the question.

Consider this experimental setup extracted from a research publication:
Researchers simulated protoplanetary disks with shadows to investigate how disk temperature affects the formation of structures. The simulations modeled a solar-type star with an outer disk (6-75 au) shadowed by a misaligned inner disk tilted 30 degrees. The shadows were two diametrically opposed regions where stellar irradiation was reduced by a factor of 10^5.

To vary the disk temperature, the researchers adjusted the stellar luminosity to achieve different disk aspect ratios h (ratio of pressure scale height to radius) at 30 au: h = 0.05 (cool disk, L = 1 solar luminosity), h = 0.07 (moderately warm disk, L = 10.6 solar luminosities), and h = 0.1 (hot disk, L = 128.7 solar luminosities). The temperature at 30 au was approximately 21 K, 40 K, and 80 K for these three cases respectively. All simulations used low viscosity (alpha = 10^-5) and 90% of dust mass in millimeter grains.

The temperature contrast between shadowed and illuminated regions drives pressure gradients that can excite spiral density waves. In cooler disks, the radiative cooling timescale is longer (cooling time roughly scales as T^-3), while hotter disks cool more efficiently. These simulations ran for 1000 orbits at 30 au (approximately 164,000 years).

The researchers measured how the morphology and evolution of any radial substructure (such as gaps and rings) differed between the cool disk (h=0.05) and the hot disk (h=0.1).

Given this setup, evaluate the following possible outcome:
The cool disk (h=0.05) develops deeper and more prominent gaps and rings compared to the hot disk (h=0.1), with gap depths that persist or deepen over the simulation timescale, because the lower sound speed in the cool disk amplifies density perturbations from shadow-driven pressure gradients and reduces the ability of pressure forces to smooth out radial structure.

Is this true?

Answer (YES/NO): NO